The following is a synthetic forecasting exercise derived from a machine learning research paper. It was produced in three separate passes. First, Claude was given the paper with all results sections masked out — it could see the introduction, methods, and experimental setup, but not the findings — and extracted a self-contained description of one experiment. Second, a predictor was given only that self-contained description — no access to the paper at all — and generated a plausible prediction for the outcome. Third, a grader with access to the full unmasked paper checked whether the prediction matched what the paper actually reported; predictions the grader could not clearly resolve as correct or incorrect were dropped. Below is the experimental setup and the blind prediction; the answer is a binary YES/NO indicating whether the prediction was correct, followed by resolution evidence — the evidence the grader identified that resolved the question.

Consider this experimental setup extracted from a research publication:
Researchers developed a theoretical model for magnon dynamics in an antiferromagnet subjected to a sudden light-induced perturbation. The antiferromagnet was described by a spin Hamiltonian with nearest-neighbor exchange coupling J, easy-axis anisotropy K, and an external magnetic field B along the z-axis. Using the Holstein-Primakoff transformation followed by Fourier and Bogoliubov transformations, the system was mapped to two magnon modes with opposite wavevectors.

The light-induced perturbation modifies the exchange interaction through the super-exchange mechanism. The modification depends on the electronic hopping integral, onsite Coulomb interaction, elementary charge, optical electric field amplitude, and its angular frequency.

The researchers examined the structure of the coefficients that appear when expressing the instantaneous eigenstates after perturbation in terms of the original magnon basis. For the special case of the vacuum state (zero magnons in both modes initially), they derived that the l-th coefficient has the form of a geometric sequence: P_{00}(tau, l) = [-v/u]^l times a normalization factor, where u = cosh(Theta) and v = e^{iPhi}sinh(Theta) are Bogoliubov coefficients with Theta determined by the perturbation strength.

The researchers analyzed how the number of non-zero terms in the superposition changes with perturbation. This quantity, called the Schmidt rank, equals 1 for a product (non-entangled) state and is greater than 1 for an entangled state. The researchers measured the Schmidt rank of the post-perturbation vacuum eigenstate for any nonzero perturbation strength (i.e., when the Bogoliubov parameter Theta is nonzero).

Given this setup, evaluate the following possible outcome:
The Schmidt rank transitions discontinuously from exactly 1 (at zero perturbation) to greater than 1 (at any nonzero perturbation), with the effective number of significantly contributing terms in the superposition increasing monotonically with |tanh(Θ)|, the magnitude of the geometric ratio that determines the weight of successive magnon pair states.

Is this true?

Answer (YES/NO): YES